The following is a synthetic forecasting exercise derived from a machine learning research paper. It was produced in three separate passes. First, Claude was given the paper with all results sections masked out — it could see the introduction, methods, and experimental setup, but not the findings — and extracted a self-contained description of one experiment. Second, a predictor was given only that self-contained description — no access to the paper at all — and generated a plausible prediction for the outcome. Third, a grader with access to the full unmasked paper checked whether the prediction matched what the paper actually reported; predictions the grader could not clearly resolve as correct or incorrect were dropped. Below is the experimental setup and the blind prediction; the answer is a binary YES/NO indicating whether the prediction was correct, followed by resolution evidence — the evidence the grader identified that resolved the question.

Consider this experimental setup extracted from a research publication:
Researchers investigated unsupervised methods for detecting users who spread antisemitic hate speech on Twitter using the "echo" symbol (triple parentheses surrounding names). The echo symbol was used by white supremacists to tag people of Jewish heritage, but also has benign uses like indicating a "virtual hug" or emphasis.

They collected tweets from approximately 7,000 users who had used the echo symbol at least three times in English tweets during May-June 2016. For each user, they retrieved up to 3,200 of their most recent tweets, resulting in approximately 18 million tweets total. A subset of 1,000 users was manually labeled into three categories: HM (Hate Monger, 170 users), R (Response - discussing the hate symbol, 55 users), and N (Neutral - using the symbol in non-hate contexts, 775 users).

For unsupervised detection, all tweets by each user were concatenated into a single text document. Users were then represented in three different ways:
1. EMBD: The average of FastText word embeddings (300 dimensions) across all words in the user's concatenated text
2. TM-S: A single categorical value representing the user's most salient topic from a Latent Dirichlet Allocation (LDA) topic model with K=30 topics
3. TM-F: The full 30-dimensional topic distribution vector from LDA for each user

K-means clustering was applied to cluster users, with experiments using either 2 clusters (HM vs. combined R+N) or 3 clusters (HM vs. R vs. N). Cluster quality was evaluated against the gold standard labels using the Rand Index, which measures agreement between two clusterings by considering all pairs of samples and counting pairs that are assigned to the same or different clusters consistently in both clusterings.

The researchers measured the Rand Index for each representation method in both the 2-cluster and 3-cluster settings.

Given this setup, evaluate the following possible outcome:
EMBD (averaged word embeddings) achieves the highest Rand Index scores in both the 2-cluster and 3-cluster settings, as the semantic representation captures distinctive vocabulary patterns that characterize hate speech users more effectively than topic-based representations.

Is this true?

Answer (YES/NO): NO